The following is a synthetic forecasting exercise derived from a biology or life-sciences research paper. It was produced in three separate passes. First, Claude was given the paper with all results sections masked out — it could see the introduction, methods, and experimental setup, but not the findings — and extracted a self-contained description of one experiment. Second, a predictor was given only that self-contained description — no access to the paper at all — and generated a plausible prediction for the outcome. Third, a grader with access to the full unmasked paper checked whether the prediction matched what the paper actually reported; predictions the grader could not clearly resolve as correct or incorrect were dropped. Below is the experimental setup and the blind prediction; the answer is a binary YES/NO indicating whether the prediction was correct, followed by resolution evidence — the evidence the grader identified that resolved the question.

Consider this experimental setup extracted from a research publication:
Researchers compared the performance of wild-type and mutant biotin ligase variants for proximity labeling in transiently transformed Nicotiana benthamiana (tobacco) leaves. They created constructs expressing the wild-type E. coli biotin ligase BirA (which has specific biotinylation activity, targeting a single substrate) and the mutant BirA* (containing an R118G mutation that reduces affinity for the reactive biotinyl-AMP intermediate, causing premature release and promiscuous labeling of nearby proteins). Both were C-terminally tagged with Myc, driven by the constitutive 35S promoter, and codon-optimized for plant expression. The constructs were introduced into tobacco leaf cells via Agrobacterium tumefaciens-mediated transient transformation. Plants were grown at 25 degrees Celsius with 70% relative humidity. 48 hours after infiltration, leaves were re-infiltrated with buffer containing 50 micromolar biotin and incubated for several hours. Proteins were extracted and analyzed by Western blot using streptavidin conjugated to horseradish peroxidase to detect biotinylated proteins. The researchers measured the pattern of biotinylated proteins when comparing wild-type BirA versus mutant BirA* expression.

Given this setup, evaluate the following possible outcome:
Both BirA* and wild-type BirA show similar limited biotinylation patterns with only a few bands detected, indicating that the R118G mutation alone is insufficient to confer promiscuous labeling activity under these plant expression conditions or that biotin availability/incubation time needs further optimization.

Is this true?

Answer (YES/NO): NO